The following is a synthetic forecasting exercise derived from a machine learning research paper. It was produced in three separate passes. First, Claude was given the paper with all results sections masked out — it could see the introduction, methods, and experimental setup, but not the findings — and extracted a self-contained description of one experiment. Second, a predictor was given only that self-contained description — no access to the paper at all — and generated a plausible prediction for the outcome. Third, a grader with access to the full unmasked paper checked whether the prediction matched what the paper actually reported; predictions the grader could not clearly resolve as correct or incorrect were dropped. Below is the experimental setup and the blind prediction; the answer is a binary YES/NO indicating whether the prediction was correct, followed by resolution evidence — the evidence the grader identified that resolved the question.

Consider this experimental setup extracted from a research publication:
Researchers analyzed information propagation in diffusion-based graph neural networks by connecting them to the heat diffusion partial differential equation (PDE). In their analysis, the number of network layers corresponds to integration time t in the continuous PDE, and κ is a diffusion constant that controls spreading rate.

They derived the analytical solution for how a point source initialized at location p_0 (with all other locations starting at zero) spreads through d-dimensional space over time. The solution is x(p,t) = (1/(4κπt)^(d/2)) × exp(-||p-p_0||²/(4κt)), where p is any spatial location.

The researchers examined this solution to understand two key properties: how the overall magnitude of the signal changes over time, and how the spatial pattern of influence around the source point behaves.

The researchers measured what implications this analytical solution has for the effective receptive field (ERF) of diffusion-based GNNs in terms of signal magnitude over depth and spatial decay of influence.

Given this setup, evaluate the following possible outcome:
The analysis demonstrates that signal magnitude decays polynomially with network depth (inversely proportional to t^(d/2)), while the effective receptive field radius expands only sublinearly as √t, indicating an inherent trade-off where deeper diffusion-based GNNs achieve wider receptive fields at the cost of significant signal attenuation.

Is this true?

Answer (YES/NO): NO